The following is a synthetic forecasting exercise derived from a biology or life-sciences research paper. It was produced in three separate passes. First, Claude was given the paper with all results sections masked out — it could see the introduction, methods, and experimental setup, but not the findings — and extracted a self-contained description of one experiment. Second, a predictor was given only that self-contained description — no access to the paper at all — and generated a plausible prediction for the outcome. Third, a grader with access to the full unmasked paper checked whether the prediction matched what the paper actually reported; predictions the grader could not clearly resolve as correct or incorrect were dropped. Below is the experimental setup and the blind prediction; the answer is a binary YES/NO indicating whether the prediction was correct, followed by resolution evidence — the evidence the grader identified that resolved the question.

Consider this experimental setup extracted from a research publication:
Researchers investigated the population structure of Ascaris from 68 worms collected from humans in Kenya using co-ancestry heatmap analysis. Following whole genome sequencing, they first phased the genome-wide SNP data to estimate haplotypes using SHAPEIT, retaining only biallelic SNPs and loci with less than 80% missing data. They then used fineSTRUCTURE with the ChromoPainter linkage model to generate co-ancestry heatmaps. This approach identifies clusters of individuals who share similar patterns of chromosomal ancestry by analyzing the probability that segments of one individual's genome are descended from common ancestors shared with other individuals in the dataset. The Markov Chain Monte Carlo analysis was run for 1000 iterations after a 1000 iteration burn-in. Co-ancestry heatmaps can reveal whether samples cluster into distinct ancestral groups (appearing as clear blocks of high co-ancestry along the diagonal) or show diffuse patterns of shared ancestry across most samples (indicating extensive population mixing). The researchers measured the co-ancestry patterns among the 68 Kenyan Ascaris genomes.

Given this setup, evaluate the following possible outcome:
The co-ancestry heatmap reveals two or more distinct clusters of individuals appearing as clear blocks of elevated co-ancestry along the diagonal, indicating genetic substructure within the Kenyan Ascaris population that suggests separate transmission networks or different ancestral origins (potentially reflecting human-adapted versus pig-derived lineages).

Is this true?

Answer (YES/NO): NO